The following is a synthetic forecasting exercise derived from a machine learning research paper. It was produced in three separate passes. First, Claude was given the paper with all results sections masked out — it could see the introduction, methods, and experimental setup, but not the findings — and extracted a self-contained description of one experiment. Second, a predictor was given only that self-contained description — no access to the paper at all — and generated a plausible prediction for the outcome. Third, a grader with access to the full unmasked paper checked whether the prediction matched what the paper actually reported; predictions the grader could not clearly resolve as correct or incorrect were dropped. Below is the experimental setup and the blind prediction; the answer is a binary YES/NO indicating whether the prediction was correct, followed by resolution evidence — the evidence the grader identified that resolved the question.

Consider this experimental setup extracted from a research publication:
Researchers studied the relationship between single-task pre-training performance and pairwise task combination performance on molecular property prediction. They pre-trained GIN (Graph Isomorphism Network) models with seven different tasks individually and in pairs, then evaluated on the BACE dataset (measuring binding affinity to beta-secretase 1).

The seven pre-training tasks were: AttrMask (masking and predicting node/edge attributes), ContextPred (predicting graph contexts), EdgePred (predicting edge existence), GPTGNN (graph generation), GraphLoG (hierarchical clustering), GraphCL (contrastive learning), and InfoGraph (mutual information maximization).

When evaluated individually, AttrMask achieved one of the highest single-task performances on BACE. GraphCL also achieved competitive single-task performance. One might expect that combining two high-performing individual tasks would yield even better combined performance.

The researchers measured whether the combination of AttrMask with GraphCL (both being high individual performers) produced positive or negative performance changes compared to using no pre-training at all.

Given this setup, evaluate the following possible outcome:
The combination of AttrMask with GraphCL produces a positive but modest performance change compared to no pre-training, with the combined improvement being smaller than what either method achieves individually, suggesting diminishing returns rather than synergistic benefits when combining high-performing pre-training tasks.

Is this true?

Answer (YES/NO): NO